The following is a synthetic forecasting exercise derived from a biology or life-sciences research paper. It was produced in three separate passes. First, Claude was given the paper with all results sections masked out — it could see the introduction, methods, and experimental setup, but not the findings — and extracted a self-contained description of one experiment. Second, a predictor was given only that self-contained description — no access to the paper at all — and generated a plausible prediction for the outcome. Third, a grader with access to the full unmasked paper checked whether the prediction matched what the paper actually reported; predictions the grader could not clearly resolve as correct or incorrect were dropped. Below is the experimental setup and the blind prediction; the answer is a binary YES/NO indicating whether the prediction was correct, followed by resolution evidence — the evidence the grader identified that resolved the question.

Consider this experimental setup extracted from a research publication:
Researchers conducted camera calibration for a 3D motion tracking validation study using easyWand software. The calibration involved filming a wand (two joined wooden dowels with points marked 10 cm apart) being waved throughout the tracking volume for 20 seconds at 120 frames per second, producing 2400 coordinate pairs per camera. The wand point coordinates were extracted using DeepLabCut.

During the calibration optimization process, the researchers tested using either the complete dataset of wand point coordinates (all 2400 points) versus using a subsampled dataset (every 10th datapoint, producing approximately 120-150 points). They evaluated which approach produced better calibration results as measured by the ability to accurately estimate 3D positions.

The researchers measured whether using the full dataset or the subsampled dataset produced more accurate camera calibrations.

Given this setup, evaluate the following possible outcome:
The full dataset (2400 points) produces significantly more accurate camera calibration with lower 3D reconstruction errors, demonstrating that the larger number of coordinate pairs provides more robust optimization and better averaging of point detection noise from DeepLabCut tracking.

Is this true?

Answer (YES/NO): NO